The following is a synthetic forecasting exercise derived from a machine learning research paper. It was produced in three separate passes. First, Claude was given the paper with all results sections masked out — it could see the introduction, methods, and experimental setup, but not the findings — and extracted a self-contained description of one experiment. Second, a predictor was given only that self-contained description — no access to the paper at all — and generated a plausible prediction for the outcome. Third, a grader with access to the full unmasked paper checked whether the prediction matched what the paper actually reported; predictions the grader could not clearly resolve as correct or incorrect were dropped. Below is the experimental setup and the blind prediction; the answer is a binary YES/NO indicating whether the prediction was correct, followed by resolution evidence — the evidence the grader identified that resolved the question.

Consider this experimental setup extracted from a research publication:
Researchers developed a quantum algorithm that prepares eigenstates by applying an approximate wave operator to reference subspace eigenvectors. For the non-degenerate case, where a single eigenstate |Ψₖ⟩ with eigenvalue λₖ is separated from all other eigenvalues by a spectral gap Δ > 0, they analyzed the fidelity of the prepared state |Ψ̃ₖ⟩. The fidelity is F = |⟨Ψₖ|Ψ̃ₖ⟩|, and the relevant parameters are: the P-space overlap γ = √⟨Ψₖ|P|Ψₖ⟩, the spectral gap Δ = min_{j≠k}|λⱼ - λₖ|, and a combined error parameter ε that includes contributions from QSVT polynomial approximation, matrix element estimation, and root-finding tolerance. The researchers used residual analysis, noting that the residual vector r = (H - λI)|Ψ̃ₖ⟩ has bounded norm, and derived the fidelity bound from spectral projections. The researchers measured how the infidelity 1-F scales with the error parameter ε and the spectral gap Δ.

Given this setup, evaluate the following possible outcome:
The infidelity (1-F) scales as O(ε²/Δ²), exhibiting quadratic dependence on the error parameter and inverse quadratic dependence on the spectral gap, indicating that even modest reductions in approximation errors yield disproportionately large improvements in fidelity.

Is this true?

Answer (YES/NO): YES